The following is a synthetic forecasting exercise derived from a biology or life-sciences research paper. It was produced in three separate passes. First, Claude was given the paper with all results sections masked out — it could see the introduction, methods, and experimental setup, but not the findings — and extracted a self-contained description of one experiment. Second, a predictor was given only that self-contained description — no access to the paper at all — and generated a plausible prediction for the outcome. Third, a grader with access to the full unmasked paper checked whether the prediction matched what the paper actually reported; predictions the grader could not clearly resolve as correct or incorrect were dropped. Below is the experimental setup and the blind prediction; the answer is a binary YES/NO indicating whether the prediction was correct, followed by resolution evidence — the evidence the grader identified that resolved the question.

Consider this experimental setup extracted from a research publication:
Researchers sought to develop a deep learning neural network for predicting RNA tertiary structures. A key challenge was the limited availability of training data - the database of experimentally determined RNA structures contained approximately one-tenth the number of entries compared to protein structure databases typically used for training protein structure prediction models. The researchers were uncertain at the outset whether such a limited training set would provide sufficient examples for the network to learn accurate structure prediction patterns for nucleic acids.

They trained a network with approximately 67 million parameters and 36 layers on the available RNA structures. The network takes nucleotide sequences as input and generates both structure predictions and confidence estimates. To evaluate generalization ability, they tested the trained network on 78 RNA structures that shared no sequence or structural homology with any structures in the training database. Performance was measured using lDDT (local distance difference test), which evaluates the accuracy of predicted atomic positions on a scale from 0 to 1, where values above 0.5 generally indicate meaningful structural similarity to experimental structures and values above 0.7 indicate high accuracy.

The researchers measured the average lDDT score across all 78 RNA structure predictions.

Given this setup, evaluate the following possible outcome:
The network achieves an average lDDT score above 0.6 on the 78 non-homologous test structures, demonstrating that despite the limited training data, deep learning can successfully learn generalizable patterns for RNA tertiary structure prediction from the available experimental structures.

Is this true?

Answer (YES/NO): YES